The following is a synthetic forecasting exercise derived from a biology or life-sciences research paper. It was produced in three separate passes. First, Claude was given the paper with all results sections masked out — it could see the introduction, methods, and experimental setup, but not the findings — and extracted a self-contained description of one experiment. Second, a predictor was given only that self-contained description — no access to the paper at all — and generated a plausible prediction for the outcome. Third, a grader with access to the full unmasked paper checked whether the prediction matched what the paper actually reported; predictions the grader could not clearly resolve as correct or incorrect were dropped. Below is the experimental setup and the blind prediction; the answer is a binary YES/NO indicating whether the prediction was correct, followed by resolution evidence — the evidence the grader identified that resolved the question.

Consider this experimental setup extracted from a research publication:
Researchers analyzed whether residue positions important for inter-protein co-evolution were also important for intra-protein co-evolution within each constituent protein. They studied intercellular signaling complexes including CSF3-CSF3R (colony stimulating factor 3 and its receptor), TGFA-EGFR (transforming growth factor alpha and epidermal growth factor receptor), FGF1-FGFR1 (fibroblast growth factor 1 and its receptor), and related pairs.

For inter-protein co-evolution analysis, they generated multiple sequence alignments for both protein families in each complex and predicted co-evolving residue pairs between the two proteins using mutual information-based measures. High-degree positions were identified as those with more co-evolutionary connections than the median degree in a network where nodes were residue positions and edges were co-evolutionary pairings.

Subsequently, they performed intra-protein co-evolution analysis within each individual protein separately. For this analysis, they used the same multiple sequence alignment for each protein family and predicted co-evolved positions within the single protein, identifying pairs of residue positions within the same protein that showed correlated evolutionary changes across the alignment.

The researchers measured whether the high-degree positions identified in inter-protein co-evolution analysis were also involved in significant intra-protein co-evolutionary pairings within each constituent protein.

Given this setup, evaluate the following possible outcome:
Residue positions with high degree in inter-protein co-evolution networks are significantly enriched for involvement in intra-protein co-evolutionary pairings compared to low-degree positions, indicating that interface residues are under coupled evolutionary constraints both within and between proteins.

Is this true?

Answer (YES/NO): NO